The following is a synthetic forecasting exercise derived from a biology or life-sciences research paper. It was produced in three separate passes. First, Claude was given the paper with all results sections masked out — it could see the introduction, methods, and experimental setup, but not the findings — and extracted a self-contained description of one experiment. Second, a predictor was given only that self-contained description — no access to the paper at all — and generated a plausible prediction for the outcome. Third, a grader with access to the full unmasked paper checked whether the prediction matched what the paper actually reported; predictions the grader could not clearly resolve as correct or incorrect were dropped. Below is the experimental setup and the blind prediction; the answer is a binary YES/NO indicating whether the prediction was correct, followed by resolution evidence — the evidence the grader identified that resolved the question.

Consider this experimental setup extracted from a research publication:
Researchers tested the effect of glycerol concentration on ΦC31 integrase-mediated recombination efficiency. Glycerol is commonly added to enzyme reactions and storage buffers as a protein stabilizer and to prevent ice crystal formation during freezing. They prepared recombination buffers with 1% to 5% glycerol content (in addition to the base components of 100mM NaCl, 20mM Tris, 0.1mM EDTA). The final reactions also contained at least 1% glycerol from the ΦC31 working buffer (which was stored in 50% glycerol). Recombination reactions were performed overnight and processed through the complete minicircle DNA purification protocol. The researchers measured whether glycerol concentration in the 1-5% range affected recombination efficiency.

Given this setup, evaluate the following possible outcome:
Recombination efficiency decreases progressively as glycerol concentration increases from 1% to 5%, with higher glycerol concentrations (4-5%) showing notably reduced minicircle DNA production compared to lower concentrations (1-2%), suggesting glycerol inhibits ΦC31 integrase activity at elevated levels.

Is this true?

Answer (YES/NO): NO